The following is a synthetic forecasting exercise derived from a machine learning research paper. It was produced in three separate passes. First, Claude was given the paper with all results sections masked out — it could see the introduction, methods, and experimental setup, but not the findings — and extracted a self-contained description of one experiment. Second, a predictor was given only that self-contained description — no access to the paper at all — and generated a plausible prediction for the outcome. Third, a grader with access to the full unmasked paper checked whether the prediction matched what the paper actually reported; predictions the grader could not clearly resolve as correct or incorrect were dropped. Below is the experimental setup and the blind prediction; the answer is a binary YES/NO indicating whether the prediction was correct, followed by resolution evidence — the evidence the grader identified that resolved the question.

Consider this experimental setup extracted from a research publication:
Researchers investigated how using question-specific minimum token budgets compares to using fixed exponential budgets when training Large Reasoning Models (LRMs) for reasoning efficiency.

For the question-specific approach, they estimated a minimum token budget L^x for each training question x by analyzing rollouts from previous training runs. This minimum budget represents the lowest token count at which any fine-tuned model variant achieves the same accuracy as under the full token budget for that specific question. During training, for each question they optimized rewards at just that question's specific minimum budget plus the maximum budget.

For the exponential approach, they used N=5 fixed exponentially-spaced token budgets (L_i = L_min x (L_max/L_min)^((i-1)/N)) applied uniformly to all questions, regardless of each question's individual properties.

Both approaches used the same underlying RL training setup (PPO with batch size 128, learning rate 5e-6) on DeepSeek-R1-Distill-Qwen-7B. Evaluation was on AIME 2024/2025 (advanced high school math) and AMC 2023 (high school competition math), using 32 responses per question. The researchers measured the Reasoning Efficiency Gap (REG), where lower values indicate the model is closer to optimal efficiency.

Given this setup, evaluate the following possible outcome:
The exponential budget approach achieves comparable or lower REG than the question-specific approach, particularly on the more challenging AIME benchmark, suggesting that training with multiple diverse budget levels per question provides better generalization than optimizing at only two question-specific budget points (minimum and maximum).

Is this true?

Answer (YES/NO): NO